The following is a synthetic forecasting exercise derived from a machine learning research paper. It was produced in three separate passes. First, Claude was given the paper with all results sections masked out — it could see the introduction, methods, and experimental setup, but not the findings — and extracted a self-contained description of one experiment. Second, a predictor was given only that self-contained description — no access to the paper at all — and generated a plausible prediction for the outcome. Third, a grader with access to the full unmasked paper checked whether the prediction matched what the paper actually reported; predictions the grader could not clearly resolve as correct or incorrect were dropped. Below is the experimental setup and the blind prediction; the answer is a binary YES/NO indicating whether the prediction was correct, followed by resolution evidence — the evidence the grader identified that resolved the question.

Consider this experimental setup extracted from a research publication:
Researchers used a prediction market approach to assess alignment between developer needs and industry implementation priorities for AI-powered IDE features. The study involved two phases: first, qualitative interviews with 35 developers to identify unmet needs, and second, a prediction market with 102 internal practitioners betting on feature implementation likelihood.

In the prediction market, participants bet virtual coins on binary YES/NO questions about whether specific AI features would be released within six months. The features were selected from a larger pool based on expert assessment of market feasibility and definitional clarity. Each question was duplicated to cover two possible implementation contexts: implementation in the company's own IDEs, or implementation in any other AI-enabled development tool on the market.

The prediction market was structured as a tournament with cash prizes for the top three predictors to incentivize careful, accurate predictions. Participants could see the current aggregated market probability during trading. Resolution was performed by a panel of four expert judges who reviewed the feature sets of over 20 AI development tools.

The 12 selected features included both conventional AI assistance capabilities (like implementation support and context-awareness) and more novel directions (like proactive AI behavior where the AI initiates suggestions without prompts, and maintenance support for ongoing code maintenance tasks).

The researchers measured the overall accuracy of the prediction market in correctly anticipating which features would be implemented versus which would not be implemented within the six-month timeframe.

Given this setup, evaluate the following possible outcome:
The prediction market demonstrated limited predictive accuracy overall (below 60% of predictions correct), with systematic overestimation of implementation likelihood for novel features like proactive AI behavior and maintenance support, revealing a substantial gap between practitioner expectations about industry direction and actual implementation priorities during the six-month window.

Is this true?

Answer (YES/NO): NO